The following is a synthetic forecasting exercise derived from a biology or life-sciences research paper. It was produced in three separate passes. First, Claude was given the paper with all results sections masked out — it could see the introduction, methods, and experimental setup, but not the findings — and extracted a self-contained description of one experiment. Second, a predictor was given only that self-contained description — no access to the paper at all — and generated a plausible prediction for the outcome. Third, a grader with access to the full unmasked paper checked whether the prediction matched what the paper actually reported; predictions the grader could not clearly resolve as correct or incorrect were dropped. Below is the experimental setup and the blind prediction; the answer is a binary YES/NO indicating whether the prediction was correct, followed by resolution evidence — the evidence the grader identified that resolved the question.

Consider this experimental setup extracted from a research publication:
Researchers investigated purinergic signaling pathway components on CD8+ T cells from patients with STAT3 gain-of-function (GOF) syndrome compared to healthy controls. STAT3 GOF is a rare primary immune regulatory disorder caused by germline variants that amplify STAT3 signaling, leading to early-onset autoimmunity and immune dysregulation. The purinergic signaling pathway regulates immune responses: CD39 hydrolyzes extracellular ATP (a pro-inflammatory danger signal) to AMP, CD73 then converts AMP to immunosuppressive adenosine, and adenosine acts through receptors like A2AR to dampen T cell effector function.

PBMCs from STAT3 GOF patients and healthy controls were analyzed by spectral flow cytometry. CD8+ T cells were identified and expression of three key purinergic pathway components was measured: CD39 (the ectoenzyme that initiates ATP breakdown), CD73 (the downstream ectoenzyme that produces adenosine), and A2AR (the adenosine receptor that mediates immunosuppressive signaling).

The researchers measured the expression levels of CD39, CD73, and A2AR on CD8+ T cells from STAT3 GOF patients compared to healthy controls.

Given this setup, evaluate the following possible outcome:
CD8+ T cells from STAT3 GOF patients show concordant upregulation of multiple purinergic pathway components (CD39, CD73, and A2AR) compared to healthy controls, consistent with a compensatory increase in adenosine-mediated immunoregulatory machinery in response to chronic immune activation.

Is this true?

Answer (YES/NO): NO